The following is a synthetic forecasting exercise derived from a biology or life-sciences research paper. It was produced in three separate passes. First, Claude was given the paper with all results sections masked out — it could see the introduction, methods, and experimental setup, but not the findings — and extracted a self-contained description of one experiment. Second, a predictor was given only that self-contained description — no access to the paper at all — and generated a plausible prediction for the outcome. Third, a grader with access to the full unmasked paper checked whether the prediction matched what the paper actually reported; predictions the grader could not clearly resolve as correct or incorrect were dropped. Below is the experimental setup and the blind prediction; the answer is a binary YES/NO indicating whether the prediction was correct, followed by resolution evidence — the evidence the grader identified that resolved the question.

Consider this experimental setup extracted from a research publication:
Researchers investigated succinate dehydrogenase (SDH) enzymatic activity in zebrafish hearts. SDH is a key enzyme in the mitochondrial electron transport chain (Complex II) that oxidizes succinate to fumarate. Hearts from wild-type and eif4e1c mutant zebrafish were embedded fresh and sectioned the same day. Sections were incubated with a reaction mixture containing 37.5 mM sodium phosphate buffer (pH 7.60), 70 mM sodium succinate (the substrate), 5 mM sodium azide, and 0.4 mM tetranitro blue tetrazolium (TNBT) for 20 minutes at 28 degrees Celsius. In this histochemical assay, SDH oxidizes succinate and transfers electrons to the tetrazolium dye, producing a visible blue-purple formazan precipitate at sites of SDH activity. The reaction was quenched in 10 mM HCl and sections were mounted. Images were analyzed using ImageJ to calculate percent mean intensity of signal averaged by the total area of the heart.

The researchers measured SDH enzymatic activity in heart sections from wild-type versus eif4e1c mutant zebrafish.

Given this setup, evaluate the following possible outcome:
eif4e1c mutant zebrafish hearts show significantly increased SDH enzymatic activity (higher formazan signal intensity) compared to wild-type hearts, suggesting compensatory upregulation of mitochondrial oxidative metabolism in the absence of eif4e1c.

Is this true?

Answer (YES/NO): NO